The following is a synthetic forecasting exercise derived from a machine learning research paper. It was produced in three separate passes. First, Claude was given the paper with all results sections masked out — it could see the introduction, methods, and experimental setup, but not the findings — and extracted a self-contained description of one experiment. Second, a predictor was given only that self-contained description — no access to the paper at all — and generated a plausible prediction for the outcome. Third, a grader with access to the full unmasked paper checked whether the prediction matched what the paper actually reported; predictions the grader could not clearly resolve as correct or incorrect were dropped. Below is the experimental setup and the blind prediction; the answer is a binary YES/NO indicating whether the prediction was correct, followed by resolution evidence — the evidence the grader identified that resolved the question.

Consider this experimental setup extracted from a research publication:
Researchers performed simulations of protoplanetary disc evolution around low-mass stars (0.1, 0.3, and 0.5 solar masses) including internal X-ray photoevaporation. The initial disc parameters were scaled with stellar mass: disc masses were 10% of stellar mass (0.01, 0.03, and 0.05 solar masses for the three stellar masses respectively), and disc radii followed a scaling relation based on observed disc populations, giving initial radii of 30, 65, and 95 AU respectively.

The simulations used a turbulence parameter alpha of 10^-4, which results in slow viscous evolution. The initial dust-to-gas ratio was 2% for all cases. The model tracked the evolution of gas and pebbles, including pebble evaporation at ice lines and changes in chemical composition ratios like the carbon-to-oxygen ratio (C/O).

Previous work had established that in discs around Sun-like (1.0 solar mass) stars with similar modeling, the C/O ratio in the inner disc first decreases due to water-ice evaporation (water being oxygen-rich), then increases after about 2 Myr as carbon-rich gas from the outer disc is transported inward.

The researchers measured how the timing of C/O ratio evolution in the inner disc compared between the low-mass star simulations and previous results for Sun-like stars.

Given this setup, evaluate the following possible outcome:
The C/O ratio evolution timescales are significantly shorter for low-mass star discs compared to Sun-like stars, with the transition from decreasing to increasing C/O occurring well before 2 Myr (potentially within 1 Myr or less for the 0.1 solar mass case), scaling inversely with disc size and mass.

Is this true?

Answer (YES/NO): NO